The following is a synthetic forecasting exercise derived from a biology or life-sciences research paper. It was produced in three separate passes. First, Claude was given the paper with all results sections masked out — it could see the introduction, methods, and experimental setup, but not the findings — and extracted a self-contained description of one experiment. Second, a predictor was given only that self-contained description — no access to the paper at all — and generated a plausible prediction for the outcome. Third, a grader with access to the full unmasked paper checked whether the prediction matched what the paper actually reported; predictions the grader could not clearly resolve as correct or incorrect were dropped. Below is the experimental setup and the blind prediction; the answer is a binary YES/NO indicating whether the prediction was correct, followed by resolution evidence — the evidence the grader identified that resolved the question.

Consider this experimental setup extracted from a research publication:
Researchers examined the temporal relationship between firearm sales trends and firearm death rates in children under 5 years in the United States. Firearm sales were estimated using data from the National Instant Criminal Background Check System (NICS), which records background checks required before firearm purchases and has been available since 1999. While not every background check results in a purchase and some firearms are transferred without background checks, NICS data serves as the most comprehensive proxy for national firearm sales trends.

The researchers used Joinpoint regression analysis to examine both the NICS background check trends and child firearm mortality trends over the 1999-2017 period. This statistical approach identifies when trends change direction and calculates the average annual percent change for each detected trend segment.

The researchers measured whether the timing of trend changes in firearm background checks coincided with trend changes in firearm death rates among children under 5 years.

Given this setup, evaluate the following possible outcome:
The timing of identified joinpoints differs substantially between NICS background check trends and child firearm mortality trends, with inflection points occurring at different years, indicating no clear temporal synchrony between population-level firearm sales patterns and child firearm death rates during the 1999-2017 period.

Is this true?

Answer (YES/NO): NO